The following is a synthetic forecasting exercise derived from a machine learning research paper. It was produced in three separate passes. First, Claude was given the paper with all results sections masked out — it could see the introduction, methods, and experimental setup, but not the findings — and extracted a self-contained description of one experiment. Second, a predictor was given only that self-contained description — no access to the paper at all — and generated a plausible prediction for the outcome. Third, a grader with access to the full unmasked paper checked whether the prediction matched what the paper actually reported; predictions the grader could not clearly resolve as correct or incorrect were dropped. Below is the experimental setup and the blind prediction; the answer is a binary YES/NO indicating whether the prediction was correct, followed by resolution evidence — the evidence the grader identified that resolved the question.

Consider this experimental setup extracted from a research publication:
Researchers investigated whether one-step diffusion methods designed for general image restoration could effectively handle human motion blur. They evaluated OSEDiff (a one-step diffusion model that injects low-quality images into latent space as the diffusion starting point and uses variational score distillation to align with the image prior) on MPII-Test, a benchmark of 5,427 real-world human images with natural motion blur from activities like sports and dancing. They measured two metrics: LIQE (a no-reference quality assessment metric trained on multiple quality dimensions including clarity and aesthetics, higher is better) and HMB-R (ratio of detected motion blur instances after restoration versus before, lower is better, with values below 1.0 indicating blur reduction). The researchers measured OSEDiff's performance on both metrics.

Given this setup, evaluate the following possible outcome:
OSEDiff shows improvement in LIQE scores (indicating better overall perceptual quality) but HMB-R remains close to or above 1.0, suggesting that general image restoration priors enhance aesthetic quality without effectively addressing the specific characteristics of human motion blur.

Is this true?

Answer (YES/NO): NO